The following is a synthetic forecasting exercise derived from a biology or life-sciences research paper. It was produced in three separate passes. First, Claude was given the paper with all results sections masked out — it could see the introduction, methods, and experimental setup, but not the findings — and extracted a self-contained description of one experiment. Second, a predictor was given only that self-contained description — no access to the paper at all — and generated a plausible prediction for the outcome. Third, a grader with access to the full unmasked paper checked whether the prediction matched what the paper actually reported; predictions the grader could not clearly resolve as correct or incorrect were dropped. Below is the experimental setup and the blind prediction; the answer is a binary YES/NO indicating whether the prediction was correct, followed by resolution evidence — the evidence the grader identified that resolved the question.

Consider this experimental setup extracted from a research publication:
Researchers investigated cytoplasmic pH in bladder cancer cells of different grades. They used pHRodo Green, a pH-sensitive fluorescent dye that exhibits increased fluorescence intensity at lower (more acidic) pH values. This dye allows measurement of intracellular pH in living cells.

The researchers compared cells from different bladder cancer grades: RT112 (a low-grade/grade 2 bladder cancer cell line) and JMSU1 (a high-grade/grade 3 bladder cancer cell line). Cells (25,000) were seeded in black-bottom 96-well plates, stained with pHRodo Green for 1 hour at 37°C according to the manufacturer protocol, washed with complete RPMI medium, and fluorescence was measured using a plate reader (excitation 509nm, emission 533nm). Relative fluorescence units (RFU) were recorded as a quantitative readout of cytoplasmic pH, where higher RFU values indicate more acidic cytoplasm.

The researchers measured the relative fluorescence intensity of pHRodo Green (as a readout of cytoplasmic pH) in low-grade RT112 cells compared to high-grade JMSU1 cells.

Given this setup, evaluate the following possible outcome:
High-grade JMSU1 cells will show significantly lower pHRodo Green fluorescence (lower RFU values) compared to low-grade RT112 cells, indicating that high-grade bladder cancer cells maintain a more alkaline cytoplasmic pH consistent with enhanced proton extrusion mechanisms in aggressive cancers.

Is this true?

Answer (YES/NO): NO